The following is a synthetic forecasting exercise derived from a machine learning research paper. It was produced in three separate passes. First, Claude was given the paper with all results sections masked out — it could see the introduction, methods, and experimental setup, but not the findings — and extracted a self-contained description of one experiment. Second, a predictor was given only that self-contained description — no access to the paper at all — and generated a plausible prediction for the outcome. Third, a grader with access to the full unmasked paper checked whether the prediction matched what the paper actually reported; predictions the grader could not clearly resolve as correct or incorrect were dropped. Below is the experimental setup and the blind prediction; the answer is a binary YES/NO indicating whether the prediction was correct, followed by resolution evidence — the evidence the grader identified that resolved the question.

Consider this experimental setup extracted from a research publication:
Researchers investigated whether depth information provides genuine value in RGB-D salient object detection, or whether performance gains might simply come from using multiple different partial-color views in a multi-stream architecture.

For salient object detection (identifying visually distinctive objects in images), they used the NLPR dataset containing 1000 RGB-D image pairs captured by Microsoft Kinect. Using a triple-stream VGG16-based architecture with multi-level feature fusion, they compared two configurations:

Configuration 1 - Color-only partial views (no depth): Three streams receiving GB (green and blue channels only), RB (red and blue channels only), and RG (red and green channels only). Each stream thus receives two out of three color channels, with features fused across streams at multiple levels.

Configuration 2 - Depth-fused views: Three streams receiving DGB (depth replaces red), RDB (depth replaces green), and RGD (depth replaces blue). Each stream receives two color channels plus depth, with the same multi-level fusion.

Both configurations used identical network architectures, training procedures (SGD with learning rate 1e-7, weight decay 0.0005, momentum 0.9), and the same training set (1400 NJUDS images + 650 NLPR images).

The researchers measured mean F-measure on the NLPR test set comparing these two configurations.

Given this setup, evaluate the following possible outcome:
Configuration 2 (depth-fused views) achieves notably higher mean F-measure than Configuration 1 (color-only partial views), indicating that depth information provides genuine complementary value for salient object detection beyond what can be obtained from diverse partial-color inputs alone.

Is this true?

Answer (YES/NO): YES